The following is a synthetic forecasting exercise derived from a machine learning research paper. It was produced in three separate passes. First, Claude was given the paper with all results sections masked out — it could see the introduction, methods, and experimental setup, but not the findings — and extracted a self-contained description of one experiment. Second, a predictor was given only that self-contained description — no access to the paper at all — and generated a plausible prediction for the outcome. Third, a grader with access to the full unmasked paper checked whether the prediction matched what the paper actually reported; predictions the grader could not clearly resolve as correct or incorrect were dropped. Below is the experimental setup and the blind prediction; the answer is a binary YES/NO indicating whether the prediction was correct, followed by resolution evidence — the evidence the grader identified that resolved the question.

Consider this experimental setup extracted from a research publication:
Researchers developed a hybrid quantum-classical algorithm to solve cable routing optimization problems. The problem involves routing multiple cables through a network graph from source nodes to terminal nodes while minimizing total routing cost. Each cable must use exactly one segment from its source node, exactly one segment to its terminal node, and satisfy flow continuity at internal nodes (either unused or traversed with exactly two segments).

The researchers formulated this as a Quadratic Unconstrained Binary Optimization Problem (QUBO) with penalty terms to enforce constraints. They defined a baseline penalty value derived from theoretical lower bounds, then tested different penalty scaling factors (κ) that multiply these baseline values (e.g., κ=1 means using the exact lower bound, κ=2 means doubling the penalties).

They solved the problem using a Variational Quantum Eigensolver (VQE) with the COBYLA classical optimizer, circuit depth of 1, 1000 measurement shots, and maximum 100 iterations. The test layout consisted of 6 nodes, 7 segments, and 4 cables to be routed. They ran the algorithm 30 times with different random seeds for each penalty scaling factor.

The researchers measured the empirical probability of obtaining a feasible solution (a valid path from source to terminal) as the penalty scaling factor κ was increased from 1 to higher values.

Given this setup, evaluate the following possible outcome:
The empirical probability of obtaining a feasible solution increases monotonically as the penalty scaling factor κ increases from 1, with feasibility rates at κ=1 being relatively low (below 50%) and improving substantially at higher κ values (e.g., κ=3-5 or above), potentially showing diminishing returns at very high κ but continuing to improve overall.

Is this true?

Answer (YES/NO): NO